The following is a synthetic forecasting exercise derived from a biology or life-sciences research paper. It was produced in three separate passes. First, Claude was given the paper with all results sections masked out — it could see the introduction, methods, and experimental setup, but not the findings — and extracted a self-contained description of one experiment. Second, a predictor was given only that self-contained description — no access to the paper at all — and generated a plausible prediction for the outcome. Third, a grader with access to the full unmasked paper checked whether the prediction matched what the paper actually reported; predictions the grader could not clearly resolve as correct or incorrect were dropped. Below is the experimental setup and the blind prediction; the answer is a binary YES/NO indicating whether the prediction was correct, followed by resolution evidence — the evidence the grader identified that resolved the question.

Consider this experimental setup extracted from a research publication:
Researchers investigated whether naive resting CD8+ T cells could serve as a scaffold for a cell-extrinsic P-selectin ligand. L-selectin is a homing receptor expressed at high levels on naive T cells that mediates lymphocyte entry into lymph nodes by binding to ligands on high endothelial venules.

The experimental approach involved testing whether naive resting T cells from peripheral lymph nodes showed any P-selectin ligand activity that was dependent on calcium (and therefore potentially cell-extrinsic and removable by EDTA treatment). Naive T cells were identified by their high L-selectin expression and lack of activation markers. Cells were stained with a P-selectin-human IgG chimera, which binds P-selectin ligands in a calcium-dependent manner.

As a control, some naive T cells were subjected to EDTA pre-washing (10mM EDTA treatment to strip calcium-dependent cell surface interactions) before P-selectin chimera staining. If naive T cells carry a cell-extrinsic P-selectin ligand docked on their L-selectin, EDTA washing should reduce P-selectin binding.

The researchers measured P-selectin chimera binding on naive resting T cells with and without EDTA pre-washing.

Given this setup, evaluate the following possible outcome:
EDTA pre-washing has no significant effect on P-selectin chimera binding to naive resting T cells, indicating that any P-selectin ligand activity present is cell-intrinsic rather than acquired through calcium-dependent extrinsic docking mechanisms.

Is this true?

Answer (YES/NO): NO